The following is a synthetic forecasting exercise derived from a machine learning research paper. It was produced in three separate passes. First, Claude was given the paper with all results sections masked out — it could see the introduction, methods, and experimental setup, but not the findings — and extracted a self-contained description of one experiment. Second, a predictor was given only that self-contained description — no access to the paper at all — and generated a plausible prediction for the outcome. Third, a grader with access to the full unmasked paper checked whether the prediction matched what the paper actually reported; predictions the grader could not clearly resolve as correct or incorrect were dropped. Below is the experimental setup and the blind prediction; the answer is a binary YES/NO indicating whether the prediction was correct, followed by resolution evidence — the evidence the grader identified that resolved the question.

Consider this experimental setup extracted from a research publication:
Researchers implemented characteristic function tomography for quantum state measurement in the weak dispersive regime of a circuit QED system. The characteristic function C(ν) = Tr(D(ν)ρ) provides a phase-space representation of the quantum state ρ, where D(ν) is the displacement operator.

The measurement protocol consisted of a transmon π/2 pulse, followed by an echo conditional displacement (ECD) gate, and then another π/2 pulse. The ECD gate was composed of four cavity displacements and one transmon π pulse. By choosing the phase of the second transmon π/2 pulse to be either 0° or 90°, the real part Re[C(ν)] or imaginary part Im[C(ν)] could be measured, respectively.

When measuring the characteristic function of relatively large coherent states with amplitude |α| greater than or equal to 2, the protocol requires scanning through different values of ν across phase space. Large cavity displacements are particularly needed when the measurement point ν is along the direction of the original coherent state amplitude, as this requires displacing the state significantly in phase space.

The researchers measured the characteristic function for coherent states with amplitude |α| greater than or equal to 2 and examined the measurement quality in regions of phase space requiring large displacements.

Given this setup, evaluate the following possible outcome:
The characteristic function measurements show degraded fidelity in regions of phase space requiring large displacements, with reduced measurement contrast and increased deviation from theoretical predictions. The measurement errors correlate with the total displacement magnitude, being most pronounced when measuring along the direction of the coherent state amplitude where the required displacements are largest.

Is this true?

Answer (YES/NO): YES